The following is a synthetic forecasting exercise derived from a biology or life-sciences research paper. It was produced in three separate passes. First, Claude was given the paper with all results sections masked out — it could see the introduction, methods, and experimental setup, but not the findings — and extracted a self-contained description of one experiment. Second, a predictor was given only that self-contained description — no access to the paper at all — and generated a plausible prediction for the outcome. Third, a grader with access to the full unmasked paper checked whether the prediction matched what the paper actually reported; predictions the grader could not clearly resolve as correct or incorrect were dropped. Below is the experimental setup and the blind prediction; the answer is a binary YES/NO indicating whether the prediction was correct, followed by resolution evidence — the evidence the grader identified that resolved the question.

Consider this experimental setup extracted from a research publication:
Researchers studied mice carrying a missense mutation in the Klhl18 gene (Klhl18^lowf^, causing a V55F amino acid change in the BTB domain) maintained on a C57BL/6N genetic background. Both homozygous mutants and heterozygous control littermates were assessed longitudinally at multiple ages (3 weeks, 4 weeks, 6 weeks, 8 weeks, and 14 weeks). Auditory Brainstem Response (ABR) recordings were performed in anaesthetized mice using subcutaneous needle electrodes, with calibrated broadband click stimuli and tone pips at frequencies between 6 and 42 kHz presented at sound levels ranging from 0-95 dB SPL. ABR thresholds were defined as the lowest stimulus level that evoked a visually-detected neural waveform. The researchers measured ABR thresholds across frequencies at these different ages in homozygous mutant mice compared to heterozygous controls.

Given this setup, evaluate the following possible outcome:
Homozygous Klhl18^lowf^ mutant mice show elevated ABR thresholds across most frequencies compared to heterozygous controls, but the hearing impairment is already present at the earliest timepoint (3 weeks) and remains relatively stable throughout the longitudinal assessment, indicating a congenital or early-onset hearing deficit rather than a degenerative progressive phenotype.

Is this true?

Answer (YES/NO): NO